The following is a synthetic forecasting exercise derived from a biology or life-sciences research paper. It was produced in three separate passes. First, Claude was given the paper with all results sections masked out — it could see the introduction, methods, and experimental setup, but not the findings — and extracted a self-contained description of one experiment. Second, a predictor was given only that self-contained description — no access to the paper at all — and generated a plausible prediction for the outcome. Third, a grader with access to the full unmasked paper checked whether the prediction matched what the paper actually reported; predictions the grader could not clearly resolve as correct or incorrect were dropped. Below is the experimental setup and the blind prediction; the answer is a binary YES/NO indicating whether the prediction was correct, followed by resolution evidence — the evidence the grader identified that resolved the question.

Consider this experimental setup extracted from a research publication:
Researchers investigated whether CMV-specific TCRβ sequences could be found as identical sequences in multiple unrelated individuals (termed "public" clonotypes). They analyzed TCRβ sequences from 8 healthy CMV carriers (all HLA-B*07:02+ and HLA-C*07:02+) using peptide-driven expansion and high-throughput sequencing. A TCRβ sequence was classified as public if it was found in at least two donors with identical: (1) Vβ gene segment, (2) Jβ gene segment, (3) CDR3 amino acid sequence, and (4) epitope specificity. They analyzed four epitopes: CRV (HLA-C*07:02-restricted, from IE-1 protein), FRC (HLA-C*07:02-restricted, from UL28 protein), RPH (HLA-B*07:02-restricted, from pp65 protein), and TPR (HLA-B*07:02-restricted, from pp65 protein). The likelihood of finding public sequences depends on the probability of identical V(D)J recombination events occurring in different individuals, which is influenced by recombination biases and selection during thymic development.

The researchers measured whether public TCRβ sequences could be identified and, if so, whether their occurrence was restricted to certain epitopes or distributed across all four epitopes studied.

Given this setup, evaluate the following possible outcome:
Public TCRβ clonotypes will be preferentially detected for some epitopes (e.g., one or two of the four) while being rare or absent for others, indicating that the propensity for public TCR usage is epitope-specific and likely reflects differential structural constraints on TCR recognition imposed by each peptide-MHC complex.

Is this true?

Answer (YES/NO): NO